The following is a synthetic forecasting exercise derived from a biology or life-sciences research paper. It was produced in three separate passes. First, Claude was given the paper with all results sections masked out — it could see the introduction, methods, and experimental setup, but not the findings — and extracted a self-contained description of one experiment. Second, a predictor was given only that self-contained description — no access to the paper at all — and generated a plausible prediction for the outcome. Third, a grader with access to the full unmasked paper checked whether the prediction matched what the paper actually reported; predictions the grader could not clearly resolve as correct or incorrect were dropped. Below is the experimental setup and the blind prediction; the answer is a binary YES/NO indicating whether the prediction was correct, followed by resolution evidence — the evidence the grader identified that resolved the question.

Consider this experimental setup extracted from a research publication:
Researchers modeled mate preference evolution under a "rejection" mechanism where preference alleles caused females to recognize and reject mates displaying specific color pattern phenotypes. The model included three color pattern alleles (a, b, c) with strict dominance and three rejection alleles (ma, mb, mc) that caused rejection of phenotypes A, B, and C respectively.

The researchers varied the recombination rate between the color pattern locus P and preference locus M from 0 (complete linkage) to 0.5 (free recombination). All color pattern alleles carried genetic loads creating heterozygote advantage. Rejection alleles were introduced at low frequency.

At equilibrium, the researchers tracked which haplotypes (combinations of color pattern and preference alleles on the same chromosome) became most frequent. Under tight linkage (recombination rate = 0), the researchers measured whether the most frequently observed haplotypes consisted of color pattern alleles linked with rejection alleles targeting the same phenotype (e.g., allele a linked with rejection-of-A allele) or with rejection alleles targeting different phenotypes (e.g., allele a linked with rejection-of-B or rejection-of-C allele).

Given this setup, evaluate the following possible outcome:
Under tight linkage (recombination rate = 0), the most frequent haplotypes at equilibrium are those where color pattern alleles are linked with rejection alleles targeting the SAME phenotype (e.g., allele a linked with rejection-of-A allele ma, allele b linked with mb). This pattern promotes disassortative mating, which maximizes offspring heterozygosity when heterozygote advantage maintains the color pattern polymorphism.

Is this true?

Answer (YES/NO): YES